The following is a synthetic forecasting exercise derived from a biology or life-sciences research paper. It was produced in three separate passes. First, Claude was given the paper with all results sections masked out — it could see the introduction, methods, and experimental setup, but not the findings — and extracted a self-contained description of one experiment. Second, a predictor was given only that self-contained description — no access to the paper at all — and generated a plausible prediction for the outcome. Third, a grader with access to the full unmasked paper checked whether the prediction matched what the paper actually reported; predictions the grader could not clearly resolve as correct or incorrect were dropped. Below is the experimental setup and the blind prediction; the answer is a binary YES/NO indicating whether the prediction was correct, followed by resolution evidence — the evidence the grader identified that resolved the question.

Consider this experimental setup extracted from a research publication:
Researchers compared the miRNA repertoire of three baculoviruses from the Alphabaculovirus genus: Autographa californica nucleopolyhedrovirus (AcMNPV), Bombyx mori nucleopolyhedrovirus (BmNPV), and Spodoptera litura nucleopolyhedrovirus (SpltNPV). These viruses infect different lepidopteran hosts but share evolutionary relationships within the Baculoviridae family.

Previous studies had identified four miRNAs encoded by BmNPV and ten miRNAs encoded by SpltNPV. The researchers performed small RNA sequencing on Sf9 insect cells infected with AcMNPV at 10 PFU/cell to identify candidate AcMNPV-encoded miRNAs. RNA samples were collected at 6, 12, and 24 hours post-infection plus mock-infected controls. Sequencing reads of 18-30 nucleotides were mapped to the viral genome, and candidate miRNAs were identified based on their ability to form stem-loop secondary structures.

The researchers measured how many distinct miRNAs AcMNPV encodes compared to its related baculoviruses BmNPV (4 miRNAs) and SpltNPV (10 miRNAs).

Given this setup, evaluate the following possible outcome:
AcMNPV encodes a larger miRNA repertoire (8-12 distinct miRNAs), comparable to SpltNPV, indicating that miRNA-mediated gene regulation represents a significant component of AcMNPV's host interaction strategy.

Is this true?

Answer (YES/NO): NO